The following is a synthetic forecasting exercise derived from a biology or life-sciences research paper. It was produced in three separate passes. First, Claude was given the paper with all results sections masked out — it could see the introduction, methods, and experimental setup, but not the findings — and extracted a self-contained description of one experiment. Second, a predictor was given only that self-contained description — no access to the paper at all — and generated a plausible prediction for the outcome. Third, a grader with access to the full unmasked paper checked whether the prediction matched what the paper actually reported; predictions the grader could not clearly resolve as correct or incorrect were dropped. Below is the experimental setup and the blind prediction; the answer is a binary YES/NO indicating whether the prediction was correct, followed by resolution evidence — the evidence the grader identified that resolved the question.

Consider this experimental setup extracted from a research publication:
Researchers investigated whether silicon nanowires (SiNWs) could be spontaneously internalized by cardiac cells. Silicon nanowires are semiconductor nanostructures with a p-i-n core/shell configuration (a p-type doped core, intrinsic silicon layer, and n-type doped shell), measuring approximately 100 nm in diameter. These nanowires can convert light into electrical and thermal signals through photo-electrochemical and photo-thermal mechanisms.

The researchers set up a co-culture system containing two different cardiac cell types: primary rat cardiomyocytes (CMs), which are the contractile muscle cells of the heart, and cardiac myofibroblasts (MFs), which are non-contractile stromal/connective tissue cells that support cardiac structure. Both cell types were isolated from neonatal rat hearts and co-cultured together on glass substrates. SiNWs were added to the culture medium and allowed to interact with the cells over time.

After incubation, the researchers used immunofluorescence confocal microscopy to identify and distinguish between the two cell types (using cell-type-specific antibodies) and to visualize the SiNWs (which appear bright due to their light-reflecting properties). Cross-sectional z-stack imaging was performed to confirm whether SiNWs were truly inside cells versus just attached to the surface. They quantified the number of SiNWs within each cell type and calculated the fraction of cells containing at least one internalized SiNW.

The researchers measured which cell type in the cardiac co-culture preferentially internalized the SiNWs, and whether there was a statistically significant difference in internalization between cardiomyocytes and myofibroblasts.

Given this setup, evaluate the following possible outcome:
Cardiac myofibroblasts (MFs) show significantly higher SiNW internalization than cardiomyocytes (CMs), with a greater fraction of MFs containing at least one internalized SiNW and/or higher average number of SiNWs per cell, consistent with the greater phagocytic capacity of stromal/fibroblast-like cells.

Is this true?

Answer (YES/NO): YES